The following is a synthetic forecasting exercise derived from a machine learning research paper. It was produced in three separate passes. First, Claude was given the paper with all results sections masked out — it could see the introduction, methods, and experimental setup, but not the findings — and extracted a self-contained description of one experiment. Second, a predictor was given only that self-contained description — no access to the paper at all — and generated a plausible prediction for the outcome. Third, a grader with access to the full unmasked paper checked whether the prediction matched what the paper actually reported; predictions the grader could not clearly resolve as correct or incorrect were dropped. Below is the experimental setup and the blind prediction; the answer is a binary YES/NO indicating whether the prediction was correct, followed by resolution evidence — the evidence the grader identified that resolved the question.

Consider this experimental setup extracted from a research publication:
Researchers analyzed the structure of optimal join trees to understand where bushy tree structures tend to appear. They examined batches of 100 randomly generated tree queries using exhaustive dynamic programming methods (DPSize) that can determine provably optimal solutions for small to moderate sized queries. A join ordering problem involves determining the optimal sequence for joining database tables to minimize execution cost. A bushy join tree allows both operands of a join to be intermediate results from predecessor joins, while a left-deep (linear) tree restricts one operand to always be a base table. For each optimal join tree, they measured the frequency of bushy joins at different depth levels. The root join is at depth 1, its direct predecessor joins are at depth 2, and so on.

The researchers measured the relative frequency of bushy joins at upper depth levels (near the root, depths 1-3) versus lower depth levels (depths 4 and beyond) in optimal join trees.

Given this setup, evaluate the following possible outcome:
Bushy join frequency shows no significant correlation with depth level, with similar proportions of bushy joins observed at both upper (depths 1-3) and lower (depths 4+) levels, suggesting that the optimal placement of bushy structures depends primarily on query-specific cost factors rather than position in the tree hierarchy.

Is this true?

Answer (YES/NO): NO